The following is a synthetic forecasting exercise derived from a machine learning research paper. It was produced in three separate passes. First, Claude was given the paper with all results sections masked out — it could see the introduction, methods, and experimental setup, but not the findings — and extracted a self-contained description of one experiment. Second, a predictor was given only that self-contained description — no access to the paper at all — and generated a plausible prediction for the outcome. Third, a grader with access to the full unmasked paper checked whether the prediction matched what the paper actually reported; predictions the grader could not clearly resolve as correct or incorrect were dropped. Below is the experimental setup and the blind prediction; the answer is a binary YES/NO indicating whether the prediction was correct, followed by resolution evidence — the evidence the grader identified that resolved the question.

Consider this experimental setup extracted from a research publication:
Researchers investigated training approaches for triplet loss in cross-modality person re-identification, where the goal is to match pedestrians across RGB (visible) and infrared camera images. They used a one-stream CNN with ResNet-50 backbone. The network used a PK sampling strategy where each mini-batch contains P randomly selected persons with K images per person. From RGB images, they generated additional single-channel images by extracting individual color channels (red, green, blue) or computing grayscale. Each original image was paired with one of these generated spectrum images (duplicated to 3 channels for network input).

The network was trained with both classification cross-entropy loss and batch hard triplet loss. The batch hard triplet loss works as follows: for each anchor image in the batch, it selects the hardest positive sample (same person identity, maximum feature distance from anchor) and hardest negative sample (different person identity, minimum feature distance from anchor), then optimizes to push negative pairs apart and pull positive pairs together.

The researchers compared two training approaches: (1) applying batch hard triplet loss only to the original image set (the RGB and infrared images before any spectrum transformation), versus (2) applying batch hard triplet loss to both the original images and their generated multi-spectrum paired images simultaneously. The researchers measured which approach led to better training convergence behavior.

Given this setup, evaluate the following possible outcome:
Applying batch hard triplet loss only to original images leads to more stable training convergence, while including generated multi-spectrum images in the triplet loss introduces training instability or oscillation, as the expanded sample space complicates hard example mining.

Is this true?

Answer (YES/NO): YES